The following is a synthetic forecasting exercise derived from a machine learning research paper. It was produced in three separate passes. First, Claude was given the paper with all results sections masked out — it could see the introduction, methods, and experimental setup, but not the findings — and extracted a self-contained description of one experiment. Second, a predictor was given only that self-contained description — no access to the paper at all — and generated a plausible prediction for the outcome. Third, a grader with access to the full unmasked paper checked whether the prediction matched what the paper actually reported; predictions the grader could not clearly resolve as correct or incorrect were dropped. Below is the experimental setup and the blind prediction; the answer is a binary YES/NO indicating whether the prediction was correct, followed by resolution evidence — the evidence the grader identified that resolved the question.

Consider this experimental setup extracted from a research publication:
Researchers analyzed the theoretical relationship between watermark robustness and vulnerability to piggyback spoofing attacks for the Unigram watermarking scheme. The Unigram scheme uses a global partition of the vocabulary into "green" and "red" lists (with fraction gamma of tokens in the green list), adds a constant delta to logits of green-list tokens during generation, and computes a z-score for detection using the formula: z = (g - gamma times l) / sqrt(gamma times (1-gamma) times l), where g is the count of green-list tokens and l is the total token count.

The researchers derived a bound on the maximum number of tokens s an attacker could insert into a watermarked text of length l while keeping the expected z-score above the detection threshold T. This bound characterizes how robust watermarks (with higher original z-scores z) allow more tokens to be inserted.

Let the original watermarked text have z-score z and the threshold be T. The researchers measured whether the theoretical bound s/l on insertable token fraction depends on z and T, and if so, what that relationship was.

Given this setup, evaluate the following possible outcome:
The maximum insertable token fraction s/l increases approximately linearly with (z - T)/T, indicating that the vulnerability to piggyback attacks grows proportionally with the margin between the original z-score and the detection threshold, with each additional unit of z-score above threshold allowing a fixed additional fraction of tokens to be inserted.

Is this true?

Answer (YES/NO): NO